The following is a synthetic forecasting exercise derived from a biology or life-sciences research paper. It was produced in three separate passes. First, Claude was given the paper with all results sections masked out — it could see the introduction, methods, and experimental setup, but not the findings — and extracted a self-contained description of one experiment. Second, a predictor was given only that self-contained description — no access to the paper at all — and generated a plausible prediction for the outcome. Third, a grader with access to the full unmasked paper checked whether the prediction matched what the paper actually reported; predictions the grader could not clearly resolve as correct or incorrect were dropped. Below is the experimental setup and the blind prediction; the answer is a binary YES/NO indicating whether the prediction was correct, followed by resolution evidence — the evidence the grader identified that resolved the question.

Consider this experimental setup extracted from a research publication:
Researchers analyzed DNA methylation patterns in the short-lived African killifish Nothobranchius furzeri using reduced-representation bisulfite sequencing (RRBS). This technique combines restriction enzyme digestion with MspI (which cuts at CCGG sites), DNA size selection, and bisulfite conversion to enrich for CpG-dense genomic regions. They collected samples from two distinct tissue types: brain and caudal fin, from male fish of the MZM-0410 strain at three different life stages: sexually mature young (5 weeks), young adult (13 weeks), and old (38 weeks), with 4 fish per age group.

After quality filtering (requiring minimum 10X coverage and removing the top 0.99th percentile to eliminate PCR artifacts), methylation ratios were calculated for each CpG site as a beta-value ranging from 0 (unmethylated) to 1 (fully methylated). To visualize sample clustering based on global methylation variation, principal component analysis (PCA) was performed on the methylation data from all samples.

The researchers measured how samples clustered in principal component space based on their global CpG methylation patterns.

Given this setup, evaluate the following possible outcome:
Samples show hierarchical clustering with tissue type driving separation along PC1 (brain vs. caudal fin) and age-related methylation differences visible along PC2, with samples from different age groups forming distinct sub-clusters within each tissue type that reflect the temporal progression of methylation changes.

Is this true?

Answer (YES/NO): YES